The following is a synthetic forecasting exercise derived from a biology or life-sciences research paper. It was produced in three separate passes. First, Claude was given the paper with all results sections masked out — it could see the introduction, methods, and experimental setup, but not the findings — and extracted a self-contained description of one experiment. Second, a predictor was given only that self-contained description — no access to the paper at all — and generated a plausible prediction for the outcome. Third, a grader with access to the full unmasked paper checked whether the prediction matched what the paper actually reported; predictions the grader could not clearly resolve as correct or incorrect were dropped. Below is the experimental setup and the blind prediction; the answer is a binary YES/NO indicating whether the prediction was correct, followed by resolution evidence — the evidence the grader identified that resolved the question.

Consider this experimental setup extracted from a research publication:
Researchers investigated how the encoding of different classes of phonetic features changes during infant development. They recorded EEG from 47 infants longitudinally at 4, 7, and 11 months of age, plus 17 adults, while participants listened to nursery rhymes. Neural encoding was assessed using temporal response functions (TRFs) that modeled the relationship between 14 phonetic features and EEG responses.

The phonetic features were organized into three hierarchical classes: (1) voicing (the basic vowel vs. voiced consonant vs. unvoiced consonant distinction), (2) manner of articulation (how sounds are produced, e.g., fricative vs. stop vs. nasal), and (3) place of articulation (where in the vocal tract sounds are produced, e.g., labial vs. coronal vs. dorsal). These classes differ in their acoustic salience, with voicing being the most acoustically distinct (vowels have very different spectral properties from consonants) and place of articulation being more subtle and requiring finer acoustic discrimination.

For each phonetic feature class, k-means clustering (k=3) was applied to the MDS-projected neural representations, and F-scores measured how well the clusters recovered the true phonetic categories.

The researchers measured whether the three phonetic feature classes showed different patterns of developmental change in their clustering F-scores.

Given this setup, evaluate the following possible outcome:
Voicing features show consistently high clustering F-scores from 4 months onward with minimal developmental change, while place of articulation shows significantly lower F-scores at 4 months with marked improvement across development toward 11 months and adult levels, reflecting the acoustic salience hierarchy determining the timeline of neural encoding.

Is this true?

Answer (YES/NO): NO